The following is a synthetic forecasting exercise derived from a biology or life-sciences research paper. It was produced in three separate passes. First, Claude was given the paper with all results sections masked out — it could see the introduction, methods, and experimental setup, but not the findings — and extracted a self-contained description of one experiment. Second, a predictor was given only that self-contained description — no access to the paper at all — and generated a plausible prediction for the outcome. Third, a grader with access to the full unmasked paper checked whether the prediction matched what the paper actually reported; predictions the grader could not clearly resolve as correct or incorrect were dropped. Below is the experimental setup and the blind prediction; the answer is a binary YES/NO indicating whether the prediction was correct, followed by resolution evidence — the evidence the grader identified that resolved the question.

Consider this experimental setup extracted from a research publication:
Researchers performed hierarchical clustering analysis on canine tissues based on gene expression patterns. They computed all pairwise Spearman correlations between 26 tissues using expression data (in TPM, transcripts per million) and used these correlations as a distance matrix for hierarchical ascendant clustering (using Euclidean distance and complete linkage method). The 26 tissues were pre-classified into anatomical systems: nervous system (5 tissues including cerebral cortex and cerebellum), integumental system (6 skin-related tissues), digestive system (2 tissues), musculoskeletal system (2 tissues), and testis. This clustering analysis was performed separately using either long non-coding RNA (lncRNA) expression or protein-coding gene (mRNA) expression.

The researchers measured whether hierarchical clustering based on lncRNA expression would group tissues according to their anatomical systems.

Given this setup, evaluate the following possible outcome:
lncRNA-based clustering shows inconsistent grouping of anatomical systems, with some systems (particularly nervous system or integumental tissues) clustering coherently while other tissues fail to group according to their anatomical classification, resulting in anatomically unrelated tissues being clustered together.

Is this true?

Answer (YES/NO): NO